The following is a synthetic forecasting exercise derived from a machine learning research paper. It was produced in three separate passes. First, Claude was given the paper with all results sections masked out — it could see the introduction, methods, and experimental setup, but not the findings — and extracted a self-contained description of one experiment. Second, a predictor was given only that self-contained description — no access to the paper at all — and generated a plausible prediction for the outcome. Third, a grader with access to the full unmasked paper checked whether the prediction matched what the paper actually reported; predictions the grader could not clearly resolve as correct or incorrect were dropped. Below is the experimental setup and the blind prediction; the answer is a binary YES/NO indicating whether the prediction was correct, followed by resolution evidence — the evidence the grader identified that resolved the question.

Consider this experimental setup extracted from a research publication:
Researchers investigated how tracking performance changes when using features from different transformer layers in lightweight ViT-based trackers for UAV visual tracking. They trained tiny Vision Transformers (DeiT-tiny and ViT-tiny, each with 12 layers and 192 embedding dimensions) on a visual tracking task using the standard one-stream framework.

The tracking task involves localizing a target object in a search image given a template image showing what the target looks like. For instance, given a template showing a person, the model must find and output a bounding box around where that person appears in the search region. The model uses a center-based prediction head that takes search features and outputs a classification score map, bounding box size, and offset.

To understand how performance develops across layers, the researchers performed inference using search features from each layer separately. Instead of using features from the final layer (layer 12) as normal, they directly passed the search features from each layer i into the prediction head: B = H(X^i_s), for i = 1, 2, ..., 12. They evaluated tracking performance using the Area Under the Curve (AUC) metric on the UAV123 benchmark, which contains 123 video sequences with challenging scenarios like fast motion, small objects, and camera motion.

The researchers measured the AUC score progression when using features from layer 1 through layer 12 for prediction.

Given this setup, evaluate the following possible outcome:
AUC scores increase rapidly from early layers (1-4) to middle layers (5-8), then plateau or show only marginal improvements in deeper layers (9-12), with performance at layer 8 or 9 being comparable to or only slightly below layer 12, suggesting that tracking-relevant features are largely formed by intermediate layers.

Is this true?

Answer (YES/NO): YES